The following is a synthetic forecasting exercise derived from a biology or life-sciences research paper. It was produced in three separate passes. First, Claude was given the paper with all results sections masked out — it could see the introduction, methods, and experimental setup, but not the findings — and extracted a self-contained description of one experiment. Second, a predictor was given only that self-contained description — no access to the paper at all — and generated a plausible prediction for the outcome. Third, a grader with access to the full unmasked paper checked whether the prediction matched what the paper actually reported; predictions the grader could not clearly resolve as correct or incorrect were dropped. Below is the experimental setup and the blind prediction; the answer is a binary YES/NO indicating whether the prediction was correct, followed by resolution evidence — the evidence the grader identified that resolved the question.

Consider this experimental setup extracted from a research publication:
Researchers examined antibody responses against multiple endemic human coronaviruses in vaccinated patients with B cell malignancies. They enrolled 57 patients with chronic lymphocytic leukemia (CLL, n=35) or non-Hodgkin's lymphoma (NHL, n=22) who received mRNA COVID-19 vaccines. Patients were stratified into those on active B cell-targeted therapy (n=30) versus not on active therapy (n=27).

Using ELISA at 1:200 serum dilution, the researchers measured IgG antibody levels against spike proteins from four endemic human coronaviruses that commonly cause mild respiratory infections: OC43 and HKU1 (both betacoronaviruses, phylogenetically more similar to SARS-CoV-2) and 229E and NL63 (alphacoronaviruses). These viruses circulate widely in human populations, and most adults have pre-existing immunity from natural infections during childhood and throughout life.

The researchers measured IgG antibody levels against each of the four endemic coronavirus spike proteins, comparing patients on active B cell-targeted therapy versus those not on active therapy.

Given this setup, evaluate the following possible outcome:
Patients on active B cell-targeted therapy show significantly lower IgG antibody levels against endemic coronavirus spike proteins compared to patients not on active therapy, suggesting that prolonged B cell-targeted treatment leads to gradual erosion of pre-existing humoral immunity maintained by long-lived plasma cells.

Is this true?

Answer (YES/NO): NO